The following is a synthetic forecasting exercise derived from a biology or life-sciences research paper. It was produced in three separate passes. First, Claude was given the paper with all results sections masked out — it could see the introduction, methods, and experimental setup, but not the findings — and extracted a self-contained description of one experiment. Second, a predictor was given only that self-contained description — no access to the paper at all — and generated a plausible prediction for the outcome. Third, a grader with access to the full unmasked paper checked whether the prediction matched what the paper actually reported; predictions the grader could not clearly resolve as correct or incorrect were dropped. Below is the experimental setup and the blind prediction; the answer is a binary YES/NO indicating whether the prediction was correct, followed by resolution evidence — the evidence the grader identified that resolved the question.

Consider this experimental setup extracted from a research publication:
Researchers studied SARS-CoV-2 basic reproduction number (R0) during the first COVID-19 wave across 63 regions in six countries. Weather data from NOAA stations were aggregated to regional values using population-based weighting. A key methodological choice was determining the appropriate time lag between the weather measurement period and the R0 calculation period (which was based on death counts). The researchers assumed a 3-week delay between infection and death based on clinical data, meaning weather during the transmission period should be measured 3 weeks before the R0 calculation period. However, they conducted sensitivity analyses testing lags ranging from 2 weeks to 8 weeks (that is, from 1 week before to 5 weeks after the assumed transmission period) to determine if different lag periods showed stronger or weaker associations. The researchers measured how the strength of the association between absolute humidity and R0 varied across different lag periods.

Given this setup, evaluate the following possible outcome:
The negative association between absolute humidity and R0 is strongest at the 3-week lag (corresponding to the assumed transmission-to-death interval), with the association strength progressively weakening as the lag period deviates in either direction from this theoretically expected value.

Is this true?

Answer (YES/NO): NO